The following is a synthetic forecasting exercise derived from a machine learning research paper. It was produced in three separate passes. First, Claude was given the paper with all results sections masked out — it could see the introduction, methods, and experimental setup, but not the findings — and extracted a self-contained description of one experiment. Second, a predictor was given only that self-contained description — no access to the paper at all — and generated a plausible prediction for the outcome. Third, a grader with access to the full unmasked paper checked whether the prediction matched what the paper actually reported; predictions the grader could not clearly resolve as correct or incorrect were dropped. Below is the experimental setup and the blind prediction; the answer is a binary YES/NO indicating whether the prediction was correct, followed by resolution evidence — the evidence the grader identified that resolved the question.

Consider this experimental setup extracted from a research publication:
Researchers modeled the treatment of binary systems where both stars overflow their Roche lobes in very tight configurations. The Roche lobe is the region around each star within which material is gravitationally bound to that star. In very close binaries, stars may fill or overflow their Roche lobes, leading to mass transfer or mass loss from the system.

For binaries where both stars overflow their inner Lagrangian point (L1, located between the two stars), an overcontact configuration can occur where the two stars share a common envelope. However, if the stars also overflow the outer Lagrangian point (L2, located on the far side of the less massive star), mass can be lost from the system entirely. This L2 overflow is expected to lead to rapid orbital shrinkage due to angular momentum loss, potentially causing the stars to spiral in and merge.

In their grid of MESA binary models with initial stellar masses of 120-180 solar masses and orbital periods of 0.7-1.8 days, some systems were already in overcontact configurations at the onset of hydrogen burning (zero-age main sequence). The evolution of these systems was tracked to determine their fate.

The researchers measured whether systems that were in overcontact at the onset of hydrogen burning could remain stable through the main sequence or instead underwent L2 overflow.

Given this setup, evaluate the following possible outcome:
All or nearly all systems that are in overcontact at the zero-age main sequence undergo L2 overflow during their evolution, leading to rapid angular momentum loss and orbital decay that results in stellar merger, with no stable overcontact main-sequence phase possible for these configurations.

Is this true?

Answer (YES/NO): NO